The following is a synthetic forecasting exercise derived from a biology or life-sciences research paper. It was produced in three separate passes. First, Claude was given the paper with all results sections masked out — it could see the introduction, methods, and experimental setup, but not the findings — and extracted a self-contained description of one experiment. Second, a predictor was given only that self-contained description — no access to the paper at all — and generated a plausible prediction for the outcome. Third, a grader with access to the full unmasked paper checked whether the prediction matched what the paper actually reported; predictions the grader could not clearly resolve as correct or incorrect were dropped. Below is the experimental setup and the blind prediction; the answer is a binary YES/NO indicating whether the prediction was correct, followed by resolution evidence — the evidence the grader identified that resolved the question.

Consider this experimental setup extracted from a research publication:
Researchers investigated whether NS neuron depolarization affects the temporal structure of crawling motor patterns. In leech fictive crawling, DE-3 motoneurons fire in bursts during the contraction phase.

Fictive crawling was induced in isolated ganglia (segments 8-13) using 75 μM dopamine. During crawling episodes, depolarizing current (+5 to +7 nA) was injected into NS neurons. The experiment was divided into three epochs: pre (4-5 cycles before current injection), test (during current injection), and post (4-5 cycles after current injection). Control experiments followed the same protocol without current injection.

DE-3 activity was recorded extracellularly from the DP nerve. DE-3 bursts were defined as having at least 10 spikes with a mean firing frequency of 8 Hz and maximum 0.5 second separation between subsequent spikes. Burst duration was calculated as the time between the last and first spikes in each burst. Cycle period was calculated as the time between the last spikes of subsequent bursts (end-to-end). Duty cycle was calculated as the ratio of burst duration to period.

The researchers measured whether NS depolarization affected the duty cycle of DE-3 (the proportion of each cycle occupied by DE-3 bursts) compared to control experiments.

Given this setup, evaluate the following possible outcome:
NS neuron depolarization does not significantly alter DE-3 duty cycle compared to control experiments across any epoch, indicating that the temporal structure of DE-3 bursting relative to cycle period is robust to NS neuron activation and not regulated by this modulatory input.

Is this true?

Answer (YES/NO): YES